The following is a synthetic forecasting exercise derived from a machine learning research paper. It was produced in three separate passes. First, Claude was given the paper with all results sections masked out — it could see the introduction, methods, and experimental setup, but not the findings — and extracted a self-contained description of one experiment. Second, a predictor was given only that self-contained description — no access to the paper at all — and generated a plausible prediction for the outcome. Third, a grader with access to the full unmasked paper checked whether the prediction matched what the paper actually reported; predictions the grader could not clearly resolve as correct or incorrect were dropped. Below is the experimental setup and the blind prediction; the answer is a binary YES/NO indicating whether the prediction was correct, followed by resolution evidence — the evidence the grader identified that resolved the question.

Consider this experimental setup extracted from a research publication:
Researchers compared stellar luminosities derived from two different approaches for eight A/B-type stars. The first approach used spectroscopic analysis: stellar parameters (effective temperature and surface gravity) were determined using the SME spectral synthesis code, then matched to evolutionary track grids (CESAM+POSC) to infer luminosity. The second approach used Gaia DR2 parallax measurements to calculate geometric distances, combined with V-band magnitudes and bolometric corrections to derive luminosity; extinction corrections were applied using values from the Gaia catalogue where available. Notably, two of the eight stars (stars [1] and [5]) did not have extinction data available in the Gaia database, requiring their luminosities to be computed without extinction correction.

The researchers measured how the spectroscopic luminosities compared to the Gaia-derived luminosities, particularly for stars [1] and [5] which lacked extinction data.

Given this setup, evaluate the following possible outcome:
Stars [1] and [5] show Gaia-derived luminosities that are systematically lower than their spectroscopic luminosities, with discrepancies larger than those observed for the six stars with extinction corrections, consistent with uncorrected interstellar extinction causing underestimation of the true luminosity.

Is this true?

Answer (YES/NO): NO